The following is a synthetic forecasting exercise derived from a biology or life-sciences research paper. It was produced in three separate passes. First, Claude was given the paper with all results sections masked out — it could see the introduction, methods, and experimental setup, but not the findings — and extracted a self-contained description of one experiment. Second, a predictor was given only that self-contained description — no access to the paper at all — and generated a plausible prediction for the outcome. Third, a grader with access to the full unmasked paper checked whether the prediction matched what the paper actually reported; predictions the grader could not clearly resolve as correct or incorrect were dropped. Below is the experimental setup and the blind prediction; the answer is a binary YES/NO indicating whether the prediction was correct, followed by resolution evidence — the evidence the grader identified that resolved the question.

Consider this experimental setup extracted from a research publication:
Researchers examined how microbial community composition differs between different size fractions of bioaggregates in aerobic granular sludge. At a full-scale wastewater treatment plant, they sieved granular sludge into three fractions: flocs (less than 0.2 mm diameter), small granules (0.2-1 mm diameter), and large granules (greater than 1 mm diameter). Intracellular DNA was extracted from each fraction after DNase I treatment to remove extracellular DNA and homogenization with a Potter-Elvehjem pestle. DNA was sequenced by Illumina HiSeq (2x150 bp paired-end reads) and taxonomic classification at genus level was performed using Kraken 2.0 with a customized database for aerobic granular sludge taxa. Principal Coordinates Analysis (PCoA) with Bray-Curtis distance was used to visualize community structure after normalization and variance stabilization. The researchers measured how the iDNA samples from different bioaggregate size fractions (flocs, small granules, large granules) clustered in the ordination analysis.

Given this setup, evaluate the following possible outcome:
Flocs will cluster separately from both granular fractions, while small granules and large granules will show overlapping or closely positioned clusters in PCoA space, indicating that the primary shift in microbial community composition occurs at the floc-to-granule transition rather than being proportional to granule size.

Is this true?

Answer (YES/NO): YES